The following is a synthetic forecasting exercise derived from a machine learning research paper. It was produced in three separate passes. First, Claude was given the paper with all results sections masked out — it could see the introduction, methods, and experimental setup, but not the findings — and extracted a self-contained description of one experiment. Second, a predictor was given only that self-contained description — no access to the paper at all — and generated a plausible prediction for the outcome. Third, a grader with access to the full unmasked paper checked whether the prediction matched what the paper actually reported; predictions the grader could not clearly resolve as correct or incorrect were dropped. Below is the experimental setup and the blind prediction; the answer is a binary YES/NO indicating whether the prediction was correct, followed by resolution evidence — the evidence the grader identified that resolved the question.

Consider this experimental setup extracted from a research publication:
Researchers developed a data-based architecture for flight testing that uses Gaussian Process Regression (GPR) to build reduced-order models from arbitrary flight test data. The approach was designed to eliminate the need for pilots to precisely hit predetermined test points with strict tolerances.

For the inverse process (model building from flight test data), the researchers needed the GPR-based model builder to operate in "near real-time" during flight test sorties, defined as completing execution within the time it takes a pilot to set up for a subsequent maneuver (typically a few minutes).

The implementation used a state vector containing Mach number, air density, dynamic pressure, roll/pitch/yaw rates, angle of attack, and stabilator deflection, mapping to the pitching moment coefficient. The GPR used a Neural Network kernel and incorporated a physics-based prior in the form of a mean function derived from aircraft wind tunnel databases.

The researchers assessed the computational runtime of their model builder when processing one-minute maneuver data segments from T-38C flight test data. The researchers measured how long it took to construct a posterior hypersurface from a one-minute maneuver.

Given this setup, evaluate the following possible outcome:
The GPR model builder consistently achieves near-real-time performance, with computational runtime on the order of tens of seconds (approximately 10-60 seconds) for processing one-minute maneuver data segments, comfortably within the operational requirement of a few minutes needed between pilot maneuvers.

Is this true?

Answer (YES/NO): NO